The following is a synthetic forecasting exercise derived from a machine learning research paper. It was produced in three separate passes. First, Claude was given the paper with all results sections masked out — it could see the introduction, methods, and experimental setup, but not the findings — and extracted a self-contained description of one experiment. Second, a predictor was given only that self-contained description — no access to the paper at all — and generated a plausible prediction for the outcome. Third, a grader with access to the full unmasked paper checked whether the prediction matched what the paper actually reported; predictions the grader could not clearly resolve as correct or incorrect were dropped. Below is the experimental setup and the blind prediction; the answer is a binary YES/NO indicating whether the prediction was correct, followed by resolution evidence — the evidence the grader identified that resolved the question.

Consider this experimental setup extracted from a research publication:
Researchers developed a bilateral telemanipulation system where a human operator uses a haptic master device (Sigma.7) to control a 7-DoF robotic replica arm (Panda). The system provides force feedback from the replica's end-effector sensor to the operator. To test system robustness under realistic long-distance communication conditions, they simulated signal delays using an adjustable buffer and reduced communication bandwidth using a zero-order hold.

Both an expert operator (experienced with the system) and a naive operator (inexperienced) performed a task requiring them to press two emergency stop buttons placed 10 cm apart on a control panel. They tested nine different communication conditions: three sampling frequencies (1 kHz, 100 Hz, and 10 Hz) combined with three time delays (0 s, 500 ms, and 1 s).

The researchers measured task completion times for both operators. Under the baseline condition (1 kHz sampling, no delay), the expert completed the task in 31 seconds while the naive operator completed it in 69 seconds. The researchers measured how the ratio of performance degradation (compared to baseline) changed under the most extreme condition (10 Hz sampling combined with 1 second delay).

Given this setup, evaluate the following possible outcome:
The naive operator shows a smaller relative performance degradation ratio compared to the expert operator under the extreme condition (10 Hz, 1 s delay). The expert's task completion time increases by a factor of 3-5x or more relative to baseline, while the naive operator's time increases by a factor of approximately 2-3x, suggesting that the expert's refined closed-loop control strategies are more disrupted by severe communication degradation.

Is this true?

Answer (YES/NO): NO